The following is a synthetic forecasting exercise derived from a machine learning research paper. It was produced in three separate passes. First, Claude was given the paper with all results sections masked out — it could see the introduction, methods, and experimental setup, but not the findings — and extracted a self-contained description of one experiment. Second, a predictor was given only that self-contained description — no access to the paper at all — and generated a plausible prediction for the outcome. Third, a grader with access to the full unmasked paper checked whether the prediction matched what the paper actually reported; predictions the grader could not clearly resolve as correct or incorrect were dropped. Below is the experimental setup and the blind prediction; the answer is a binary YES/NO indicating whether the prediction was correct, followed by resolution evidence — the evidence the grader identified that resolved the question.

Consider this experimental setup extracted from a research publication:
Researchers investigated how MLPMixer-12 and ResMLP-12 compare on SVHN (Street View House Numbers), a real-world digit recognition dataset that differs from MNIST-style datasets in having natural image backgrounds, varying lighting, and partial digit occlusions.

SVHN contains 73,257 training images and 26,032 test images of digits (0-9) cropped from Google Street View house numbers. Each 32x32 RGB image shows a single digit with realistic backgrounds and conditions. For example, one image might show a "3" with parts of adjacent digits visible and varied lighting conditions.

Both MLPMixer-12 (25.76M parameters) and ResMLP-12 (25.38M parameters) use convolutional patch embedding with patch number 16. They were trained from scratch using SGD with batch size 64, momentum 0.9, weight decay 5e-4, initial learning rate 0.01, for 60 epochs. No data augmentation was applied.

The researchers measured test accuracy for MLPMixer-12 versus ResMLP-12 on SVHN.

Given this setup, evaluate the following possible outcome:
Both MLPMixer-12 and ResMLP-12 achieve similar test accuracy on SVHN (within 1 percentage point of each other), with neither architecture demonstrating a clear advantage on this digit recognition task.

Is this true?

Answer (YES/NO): YES